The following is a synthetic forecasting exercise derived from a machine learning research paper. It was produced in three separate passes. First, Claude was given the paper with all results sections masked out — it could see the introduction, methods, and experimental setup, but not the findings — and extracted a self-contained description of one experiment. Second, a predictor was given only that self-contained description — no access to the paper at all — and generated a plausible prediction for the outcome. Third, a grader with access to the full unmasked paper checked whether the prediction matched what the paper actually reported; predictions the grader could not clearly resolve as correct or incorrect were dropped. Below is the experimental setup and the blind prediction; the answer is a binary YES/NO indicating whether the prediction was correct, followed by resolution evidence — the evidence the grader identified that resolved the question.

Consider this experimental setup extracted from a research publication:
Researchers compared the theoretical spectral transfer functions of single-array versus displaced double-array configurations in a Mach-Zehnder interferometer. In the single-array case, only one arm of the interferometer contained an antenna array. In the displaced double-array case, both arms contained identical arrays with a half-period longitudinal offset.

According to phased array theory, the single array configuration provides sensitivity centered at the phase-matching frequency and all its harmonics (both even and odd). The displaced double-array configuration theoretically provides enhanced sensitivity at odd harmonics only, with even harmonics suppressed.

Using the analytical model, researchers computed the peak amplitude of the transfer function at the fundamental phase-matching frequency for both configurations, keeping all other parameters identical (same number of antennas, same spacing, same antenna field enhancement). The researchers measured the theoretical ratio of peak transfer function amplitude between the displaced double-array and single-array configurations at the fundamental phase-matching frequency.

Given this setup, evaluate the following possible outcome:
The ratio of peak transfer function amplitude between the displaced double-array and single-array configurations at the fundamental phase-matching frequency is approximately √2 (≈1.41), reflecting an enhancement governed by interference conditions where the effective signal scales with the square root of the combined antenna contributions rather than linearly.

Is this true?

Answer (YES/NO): NO